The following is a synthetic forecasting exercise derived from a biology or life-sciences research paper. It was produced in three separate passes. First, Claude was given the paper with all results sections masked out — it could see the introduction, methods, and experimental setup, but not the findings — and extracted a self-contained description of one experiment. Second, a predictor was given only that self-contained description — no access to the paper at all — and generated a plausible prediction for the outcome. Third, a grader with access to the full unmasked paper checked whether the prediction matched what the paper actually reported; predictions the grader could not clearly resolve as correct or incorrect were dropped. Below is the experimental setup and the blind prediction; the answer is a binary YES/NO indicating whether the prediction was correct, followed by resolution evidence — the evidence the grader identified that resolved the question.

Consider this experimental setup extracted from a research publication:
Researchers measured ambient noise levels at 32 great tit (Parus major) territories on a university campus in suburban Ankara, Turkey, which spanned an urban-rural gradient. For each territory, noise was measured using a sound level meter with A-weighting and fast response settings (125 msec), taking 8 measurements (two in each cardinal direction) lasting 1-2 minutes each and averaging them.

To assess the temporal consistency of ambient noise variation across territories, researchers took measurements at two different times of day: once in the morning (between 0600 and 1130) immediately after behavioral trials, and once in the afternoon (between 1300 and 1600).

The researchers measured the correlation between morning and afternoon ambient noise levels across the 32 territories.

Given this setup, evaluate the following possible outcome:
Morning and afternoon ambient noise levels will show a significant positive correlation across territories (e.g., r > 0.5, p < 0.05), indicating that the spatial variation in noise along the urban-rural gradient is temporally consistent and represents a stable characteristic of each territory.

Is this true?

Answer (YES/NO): YES